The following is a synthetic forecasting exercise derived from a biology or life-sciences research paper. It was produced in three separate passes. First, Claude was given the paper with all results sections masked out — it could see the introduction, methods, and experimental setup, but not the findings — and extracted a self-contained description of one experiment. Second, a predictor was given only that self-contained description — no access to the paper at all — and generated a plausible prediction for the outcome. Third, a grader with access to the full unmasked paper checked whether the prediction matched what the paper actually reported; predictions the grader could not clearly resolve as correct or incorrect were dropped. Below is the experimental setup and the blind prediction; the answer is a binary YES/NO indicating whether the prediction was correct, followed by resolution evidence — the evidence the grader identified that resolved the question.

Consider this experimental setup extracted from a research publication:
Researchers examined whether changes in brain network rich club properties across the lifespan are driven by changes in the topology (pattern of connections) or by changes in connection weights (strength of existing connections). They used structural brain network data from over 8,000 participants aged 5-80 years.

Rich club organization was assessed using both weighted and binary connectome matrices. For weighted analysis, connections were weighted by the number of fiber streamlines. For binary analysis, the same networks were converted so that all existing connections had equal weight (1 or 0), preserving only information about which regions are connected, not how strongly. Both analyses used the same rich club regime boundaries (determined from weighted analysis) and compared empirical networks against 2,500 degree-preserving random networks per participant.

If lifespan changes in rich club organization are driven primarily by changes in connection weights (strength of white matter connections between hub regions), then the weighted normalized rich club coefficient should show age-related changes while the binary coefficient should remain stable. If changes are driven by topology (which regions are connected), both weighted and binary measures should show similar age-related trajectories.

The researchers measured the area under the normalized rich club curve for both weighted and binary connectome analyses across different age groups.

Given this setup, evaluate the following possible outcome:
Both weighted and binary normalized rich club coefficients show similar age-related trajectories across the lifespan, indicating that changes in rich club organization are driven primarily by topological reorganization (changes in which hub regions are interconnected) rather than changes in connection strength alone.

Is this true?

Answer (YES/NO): NO